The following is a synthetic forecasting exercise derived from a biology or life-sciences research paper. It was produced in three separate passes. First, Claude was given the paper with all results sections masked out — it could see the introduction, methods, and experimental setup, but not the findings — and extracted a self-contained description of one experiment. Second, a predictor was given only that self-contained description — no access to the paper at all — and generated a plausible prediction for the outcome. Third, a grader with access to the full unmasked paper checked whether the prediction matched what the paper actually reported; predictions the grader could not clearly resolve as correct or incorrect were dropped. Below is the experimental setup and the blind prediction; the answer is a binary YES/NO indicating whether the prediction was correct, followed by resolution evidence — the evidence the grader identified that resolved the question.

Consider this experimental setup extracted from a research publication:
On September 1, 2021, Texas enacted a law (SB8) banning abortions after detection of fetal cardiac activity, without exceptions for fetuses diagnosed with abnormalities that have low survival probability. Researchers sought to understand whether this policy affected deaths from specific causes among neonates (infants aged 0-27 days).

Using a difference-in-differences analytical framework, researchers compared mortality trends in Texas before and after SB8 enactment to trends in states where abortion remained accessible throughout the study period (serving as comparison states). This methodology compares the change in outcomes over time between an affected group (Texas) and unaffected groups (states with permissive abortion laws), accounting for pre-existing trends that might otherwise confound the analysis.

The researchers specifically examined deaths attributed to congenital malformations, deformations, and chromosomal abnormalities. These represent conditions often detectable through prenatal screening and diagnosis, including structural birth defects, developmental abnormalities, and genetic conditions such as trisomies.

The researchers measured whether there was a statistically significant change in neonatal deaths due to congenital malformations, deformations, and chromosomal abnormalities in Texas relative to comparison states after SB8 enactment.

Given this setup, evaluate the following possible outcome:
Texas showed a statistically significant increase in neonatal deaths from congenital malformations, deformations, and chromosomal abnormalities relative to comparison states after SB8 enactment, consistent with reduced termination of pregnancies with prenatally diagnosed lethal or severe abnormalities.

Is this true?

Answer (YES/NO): YES